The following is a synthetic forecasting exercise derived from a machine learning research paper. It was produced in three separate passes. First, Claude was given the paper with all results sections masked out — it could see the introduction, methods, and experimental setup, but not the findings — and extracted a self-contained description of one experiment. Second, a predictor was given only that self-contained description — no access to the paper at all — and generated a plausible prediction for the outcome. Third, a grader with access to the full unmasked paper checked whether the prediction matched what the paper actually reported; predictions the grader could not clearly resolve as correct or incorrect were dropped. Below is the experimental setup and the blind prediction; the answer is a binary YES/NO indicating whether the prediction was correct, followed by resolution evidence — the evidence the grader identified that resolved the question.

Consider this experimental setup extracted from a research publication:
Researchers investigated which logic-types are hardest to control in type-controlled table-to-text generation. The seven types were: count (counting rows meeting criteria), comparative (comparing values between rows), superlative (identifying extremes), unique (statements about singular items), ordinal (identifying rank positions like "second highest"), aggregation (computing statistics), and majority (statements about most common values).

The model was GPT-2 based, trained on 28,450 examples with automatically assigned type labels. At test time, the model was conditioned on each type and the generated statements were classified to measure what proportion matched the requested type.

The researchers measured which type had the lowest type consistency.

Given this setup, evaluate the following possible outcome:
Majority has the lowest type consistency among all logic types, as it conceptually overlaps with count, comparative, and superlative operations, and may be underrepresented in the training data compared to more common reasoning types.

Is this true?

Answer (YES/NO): NO